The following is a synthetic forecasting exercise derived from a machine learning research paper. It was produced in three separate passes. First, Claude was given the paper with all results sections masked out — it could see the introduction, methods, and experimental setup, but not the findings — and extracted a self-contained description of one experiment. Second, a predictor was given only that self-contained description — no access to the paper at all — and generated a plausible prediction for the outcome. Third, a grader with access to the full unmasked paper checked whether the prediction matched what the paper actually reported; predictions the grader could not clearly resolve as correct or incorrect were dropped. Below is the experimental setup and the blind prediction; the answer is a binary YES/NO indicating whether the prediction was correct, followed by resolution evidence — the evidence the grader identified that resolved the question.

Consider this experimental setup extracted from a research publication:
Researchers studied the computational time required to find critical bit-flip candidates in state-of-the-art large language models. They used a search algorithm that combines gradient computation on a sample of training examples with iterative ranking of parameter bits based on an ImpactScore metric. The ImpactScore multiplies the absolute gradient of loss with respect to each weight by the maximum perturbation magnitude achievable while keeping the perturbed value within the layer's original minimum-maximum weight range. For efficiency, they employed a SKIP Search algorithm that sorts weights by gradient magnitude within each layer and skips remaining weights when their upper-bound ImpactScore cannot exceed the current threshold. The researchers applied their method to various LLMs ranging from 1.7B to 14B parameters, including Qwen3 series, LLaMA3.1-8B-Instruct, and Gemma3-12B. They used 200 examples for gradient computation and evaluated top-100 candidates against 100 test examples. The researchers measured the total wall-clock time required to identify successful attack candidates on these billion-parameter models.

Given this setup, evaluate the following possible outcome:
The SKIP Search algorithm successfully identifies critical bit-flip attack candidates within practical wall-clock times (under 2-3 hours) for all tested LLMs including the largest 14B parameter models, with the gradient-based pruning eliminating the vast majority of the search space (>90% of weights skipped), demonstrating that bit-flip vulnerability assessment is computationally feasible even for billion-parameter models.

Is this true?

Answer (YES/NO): YES